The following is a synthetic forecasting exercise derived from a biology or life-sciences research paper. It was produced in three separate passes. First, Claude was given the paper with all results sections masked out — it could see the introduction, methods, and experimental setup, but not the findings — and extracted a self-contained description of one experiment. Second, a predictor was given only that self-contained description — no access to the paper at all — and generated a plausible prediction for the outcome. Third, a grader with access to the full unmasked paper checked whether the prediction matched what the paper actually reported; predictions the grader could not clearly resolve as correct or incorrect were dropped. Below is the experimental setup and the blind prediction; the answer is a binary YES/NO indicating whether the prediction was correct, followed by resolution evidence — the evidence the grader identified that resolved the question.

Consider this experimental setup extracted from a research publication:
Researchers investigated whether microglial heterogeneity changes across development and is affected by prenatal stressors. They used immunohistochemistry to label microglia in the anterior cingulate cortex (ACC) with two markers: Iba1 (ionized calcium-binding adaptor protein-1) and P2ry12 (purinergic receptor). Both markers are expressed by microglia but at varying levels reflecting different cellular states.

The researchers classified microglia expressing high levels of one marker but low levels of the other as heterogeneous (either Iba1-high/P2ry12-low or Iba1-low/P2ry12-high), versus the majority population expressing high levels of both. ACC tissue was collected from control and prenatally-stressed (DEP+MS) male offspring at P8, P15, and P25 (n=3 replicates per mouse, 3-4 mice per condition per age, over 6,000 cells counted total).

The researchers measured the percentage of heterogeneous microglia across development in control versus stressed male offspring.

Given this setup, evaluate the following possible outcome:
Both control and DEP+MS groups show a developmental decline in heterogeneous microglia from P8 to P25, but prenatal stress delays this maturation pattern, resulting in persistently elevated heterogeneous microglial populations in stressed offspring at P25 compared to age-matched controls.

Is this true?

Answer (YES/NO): NO